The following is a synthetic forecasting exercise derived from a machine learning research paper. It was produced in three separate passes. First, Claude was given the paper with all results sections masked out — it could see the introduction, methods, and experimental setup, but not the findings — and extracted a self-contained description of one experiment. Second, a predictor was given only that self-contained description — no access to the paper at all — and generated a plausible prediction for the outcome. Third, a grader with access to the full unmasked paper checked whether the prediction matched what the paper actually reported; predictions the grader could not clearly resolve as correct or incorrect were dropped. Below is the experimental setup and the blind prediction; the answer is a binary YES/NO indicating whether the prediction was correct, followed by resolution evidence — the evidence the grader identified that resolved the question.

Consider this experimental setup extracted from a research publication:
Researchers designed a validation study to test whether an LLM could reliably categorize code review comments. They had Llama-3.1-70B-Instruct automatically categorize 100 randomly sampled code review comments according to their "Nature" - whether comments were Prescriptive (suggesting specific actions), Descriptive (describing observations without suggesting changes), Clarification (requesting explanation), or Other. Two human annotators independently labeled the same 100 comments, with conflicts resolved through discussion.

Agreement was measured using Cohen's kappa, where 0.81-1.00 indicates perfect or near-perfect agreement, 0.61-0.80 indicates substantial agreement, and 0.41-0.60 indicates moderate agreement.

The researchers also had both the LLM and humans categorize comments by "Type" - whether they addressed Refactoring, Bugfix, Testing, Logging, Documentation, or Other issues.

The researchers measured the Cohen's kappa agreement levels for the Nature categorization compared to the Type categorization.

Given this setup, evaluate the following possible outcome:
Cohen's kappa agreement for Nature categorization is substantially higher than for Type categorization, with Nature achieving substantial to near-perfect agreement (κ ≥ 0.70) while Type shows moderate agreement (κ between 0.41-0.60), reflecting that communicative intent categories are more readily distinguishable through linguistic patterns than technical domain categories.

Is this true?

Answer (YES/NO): NO